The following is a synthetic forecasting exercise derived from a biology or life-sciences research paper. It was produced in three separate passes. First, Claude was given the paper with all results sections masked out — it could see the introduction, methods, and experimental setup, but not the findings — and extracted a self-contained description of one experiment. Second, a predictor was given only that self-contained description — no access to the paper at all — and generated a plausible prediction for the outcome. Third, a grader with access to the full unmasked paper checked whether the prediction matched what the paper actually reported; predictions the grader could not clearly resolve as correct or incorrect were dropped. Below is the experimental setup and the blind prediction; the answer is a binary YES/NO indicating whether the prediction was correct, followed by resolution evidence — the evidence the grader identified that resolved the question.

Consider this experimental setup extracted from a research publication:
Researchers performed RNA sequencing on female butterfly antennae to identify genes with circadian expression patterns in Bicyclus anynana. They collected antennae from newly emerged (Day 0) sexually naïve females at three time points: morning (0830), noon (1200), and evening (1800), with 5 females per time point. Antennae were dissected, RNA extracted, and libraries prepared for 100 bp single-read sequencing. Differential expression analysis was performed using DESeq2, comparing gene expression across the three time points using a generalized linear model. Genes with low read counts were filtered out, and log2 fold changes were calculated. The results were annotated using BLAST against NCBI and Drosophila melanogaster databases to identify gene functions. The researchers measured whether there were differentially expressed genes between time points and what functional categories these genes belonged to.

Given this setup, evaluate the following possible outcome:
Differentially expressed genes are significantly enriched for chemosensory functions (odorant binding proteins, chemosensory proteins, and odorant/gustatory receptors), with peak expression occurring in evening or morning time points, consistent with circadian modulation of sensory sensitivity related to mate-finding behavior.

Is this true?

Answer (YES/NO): NO